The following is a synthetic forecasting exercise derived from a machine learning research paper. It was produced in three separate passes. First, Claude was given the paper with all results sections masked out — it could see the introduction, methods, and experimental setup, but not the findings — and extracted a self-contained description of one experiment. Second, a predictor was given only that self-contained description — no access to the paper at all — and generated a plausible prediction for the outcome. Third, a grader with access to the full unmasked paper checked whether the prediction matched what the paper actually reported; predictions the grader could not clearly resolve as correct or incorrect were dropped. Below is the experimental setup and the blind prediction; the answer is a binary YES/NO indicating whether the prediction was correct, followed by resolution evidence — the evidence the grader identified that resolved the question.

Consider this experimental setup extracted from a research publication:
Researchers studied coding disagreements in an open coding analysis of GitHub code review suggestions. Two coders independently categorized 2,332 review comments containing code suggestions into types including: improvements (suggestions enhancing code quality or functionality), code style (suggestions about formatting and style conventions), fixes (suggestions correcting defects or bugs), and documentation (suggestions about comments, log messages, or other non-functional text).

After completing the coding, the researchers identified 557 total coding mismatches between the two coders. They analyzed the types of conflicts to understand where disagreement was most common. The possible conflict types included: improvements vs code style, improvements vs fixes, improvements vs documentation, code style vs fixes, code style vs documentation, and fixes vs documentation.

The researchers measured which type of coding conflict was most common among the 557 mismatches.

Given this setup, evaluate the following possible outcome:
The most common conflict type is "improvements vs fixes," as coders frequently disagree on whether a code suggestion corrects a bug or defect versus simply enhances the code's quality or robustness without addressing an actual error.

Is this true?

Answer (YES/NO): NO